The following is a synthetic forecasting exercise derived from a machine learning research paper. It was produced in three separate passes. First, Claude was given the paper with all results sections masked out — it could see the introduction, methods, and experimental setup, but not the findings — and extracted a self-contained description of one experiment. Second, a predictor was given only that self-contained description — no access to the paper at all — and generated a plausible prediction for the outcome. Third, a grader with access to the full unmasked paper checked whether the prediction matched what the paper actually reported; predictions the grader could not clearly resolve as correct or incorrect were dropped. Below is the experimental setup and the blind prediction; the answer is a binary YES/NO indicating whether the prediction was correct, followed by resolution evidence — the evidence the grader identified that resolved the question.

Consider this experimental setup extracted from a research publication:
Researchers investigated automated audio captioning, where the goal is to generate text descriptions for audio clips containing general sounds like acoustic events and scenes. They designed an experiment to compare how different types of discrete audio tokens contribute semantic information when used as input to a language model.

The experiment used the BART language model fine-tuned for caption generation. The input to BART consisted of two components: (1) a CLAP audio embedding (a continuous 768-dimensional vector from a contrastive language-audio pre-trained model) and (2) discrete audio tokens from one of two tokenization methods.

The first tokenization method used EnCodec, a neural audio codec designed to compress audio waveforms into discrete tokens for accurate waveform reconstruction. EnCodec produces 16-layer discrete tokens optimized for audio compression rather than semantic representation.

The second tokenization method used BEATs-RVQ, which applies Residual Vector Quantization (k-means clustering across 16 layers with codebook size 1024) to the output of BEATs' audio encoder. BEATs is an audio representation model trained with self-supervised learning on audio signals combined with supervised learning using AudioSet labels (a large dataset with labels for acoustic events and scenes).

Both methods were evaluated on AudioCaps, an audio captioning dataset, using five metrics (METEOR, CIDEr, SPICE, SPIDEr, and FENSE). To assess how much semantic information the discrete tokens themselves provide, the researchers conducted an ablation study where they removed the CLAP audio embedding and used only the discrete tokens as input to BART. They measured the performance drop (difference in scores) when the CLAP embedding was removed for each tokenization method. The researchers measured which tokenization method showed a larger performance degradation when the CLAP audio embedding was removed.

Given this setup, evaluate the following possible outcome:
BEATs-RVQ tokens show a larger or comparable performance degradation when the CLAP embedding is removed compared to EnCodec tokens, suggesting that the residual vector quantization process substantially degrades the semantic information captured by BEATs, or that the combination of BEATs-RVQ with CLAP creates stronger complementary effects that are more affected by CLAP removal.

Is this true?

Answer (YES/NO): NO